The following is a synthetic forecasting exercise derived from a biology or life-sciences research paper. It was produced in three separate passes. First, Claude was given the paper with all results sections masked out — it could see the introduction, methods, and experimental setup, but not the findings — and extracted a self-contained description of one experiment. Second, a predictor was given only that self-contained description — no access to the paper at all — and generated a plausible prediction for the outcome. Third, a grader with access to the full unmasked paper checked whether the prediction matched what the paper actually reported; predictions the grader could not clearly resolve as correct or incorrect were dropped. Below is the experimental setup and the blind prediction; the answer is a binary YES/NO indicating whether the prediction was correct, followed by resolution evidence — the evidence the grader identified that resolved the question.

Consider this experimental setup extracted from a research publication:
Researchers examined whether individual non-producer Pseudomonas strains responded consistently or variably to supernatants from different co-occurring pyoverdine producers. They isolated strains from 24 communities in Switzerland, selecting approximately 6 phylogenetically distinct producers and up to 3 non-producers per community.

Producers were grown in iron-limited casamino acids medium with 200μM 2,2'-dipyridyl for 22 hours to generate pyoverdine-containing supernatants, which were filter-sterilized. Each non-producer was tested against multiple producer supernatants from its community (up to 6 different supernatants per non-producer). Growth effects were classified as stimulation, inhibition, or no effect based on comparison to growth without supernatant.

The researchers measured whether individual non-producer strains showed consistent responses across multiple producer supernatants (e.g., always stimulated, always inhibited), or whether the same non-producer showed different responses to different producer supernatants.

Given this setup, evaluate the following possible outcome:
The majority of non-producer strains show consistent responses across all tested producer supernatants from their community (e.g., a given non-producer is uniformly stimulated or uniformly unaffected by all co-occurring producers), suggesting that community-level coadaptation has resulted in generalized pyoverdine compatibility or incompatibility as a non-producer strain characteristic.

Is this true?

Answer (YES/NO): NO